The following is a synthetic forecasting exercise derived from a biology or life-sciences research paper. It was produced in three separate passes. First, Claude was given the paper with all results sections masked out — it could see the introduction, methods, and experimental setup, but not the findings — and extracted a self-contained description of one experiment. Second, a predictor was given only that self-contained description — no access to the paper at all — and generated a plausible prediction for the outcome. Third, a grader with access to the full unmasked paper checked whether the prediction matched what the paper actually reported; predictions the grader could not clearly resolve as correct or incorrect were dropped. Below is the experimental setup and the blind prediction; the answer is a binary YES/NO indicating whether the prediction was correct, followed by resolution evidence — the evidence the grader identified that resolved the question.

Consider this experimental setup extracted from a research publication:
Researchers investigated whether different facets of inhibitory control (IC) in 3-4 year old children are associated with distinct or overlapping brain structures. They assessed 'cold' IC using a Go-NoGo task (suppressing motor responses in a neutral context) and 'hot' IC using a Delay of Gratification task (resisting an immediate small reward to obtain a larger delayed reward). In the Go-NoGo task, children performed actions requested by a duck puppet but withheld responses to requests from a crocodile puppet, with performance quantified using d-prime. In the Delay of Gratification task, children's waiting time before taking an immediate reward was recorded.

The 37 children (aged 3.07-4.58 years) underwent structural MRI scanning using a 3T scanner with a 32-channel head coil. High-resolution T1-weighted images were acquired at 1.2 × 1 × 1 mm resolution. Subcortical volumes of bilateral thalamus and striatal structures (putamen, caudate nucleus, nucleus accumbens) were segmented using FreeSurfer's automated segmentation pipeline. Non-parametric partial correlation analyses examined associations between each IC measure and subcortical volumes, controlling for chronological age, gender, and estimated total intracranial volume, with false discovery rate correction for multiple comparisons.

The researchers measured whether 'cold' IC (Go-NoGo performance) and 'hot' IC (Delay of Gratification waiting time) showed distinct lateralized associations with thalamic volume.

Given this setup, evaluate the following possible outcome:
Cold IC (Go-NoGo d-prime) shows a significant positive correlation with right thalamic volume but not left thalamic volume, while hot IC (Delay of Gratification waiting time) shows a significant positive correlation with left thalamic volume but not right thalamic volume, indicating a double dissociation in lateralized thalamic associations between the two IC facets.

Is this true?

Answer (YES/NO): NO